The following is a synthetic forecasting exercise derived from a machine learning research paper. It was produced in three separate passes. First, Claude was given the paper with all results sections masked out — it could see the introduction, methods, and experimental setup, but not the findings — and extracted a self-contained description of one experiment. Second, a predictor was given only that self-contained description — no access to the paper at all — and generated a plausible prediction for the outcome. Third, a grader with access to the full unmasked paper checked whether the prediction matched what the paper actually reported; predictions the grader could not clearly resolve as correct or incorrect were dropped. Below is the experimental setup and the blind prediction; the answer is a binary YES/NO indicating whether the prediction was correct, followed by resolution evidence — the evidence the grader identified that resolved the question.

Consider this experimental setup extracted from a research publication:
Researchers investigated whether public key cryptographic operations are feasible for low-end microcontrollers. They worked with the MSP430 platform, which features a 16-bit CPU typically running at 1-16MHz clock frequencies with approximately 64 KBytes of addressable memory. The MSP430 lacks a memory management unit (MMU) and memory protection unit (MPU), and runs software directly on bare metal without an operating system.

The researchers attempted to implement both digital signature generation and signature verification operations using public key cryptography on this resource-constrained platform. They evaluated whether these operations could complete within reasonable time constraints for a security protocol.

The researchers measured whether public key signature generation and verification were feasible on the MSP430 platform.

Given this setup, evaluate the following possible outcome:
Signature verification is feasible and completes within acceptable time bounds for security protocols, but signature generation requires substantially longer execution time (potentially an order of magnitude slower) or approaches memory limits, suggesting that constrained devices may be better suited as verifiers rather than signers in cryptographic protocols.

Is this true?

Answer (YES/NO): NO